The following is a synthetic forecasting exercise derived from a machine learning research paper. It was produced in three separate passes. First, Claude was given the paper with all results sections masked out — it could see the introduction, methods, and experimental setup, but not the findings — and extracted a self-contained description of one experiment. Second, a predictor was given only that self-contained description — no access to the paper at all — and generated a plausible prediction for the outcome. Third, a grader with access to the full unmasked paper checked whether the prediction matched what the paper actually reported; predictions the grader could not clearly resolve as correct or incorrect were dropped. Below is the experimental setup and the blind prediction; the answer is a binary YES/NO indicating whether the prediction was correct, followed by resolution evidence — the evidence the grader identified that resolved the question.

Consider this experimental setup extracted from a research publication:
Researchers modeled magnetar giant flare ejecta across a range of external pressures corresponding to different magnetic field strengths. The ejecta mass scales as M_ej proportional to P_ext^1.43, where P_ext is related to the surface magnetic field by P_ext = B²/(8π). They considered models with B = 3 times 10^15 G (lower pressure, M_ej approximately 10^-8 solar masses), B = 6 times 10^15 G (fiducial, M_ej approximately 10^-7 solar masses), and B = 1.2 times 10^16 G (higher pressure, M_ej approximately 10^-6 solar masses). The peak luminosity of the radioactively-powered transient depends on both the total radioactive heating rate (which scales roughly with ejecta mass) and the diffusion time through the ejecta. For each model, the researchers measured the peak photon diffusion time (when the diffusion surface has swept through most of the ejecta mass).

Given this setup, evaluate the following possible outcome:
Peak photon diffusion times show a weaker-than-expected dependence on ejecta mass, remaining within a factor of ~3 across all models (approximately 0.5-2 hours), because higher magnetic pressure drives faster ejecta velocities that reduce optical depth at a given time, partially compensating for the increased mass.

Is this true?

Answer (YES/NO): NO